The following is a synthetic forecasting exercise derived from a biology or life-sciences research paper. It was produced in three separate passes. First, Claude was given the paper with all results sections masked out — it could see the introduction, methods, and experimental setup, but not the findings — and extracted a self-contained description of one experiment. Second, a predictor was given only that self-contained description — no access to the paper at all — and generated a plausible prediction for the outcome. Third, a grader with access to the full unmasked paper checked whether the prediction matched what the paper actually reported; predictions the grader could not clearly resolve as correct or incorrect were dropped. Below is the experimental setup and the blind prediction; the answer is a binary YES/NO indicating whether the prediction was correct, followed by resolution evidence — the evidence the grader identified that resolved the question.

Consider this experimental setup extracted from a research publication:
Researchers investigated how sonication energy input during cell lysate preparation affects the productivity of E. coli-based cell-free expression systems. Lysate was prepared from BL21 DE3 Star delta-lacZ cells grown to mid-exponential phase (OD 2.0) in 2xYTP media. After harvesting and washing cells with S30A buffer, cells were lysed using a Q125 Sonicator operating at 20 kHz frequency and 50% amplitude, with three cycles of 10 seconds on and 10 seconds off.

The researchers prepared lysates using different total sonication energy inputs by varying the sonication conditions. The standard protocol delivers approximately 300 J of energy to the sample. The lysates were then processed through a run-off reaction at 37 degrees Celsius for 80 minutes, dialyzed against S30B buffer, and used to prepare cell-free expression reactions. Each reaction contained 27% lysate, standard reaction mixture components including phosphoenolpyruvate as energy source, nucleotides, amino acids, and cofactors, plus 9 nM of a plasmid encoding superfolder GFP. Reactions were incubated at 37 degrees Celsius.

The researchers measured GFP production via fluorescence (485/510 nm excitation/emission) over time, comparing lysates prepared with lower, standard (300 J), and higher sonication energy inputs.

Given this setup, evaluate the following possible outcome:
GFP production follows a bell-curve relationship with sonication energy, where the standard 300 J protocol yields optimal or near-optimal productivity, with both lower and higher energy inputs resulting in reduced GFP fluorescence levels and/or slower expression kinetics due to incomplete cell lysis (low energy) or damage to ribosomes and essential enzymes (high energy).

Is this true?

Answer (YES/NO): NO